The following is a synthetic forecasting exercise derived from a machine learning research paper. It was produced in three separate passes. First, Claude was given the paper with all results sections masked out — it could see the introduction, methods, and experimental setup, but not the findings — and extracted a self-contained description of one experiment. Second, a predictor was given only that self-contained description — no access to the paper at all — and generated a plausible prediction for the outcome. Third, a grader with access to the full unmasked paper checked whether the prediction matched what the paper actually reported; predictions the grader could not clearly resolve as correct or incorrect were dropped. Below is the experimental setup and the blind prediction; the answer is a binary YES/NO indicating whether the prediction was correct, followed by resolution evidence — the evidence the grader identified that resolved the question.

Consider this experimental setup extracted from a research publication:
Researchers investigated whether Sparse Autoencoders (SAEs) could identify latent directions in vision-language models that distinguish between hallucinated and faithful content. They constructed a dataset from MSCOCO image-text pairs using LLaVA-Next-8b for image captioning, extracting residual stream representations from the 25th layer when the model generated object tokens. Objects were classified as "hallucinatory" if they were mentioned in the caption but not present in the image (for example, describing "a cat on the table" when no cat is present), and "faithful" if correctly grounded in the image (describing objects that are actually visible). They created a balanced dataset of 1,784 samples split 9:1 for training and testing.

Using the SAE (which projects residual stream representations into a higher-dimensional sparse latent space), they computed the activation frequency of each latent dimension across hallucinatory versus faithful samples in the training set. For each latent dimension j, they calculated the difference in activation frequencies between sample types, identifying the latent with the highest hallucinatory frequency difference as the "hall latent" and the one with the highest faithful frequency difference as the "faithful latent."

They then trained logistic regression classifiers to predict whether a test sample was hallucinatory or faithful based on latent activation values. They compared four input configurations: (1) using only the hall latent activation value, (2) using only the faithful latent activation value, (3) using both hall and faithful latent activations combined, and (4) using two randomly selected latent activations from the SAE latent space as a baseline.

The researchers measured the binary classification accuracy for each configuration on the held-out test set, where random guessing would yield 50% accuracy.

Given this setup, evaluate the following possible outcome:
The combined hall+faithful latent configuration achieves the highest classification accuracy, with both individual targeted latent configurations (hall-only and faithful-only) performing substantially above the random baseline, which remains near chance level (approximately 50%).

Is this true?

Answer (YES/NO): YES